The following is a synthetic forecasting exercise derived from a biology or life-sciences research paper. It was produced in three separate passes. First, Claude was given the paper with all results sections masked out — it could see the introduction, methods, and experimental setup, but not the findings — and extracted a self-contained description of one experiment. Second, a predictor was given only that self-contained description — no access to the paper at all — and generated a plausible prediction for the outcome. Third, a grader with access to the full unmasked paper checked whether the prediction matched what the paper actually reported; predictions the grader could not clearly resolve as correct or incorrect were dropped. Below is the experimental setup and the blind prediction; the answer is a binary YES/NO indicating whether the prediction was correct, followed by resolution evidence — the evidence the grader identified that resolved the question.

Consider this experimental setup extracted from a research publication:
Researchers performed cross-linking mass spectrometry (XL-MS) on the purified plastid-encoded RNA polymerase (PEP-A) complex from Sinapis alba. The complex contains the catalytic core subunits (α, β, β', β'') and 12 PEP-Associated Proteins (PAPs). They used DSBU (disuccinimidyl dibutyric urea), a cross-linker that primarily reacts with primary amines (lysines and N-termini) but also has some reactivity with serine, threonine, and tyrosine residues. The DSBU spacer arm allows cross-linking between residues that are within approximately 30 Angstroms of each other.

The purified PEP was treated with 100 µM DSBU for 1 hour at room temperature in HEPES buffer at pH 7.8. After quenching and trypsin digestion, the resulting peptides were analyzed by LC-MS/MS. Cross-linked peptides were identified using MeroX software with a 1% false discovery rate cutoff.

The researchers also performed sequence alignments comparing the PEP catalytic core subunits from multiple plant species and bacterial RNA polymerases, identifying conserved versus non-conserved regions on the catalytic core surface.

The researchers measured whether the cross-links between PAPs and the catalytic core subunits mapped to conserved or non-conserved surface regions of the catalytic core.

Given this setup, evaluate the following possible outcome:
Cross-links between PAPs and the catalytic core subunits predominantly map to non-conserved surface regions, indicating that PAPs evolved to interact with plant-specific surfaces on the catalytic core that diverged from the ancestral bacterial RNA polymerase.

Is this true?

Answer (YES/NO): YES